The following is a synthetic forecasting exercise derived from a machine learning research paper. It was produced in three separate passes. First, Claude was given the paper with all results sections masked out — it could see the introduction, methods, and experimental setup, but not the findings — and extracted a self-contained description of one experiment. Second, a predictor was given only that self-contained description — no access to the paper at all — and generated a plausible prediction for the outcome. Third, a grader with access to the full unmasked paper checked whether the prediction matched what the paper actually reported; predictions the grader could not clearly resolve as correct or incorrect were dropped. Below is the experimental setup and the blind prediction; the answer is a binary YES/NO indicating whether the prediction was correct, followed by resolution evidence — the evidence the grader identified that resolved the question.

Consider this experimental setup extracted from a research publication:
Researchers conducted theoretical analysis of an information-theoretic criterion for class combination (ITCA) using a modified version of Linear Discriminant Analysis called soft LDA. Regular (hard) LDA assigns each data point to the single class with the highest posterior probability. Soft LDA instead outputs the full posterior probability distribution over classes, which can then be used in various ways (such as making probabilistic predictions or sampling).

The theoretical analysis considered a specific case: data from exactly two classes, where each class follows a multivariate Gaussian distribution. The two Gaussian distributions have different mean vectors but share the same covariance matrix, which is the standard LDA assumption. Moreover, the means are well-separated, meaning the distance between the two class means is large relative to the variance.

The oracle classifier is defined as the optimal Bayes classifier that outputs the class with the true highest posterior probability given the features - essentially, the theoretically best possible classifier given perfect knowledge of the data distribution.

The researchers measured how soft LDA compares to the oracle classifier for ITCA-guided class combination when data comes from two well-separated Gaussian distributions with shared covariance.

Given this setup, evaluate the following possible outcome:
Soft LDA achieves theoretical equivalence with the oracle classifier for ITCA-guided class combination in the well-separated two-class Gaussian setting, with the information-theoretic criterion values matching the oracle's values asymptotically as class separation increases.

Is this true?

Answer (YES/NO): YES